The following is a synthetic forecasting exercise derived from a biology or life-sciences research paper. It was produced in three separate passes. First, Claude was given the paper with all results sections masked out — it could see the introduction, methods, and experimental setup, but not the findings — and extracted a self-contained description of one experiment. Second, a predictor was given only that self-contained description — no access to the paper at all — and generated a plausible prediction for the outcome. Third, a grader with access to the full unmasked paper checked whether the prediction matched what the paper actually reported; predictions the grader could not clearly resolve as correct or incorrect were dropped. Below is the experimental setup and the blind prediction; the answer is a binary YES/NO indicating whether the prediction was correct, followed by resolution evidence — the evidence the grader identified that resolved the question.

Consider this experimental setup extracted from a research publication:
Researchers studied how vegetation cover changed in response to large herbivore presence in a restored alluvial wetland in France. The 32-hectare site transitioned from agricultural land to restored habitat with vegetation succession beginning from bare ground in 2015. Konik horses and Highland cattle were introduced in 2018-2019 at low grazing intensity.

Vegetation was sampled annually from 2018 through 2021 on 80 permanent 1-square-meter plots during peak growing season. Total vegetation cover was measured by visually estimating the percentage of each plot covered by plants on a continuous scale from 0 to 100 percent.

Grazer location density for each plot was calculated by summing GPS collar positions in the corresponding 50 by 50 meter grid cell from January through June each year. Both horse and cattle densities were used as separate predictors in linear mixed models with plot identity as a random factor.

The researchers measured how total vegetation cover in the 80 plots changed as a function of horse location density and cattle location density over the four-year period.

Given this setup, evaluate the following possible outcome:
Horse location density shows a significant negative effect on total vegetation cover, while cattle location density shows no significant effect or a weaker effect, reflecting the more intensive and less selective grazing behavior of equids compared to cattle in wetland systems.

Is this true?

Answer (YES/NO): NO